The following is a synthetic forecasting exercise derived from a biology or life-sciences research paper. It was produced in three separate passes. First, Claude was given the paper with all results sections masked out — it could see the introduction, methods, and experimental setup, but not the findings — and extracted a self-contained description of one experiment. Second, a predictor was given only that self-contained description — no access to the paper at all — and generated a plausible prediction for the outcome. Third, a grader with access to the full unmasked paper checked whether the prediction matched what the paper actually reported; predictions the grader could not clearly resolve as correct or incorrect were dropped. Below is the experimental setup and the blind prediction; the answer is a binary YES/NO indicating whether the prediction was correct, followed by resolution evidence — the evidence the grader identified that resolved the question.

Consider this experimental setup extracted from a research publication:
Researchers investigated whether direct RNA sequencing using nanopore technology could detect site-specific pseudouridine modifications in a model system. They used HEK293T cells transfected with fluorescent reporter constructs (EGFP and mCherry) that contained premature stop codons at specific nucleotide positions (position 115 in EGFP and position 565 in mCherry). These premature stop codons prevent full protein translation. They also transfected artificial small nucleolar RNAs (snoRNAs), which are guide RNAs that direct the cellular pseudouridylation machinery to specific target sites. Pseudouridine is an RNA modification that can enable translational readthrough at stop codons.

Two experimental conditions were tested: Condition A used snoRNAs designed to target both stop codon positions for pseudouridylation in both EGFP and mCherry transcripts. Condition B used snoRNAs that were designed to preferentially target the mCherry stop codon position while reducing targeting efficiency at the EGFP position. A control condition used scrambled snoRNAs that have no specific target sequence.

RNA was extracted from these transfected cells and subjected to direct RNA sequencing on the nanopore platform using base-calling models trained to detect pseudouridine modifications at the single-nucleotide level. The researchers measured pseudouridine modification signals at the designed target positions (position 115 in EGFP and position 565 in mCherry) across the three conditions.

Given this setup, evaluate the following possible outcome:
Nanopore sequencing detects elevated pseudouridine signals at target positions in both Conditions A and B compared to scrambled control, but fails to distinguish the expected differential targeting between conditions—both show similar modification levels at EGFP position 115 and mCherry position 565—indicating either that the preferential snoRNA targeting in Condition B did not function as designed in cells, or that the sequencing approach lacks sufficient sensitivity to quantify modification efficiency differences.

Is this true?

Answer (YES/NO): NO